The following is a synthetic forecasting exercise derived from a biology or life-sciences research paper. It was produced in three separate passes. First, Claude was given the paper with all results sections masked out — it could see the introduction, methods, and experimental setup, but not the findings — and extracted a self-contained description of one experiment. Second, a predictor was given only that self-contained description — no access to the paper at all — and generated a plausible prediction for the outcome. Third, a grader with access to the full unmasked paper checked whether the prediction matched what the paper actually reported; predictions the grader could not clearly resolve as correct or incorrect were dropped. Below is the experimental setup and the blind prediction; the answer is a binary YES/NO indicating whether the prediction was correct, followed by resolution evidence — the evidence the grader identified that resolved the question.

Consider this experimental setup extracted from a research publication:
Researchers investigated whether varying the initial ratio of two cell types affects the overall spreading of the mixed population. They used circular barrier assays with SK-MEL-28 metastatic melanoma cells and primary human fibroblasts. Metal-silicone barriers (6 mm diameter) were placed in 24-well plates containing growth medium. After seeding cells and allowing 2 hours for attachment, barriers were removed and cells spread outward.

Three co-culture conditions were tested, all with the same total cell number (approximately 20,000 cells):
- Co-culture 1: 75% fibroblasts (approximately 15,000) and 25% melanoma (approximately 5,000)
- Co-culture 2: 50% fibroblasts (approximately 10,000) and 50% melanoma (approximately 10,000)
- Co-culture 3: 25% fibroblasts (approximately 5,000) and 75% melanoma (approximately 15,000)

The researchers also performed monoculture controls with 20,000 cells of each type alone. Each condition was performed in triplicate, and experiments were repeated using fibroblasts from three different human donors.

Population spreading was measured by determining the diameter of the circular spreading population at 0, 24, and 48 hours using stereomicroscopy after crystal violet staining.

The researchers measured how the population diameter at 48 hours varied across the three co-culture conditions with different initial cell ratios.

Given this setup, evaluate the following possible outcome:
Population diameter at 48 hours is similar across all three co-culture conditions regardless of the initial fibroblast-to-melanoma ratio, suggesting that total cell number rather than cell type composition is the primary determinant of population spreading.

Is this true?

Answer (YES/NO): NO